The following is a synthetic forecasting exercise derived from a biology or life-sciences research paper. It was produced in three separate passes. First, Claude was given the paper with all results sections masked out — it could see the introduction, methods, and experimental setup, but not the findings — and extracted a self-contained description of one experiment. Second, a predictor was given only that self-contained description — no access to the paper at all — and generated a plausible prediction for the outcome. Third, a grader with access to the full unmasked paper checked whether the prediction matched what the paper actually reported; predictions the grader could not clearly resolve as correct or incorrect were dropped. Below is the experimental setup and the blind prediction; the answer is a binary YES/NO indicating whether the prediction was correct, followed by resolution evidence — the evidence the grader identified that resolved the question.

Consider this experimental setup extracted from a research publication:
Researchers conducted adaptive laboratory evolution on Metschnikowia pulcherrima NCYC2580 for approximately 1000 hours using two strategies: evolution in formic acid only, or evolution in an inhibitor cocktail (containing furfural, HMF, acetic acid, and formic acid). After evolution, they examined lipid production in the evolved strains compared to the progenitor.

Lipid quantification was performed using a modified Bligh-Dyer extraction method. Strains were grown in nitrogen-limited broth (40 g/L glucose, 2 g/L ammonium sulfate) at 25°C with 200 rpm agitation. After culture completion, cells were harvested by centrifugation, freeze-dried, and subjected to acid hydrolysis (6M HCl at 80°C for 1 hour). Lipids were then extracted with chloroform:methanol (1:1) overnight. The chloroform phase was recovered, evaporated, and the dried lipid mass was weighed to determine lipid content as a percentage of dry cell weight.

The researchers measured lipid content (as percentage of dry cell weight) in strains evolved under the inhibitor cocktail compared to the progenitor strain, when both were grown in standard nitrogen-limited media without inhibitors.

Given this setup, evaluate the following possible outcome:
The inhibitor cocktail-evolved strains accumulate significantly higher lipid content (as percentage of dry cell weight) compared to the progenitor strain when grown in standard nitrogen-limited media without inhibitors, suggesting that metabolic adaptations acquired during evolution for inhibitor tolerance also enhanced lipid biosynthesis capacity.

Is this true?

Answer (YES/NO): YES